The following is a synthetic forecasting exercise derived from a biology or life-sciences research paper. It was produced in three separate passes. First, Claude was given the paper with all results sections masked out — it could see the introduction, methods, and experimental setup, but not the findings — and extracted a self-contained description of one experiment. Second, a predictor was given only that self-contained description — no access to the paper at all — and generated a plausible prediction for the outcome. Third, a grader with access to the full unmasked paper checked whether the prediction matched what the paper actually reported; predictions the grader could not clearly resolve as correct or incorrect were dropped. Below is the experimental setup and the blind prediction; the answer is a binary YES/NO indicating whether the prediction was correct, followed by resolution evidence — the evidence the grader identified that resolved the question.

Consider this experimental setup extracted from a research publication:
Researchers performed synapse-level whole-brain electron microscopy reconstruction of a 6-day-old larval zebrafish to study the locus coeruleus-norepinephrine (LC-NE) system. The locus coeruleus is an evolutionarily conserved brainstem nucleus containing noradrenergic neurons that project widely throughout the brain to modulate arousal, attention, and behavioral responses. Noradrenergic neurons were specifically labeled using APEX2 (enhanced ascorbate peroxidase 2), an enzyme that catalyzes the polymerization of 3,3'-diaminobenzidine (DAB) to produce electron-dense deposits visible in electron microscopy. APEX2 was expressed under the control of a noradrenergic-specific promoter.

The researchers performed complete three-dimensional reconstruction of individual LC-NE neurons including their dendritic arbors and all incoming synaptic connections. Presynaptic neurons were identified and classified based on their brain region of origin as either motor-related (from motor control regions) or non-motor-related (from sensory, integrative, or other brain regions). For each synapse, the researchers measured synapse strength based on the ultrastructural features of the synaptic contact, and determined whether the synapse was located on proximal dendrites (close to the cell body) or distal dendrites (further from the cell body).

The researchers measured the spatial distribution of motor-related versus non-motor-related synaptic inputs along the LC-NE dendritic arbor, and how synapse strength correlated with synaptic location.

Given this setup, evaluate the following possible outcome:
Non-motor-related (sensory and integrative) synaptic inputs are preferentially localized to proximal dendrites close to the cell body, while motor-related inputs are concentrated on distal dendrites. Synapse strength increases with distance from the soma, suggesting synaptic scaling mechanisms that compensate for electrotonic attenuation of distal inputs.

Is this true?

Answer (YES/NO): NO